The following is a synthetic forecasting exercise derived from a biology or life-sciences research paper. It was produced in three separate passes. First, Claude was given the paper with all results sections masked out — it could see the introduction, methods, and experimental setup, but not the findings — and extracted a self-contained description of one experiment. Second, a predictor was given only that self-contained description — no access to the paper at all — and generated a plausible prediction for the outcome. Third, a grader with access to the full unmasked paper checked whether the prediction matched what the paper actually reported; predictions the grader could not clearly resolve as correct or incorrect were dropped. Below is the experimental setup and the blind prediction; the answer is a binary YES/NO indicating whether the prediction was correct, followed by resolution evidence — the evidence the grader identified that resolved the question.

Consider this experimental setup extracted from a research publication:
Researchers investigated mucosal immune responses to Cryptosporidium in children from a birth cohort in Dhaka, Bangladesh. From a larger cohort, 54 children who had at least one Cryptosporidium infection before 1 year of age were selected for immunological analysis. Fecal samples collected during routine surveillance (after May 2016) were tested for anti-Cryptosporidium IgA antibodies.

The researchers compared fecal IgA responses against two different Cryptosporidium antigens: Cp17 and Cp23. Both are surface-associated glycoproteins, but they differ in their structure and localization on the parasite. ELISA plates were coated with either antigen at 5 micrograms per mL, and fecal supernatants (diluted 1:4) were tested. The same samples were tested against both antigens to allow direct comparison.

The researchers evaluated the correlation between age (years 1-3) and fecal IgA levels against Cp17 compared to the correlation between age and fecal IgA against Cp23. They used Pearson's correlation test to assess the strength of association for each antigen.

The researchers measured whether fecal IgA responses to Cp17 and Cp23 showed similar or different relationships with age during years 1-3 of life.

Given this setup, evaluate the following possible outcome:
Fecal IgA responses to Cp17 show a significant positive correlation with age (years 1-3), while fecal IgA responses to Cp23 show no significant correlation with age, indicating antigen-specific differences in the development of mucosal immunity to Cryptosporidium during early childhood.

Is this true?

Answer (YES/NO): NO